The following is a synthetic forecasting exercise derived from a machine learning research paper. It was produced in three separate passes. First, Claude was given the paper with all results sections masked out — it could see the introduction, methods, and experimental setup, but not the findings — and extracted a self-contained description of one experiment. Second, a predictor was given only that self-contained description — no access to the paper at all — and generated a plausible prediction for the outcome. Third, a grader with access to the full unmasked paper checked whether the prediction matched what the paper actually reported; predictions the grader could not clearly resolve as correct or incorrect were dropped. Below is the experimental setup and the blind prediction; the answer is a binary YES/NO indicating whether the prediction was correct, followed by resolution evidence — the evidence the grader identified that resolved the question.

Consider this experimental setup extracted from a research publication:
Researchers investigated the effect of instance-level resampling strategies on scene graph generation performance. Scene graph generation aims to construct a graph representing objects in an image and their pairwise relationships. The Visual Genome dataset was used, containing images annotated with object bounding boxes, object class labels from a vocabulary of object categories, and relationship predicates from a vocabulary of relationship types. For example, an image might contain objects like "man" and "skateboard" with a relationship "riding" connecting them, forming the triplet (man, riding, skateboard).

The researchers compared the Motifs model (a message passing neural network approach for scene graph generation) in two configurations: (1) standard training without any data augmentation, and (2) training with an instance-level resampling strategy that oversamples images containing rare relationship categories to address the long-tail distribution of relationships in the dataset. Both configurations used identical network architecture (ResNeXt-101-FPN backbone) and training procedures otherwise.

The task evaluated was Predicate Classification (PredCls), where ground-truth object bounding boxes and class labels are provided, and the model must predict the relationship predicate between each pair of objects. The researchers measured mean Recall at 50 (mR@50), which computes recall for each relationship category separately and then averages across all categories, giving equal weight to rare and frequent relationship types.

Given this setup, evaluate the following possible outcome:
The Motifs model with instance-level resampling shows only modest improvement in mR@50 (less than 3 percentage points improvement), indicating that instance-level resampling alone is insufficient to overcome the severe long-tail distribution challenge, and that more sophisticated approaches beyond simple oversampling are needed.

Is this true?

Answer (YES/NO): NO